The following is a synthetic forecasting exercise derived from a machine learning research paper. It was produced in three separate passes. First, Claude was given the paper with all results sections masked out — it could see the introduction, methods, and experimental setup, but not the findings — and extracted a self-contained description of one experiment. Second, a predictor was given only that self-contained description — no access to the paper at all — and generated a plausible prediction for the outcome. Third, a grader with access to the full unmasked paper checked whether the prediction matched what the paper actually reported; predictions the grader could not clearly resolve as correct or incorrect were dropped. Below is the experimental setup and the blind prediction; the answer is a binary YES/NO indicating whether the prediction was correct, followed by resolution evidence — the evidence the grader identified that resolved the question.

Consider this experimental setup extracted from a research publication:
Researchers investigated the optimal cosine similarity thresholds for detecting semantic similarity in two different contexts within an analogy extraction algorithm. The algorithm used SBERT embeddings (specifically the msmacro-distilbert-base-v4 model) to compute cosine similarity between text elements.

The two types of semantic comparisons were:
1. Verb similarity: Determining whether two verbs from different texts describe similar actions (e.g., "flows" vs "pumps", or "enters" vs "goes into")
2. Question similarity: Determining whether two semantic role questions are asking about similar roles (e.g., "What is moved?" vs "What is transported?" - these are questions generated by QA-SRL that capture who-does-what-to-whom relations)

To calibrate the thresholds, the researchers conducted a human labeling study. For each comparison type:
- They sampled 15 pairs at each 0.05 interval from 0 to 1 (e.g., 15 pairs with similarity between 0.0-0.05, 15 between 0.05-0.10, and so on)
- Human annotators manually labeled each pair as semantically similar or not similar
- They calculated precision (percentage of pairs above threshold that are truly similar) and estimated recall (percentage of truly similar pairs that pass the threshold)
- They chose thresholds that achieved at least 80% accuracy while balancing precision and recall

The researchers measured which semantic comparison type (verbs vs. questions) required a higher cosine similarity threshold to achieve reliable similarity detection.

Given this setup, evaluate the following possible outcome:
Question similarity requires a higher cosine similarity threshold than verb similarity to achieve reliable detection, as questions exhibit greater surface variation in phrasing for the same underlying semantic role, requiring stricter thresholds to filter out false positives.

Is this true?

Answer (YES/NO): YES